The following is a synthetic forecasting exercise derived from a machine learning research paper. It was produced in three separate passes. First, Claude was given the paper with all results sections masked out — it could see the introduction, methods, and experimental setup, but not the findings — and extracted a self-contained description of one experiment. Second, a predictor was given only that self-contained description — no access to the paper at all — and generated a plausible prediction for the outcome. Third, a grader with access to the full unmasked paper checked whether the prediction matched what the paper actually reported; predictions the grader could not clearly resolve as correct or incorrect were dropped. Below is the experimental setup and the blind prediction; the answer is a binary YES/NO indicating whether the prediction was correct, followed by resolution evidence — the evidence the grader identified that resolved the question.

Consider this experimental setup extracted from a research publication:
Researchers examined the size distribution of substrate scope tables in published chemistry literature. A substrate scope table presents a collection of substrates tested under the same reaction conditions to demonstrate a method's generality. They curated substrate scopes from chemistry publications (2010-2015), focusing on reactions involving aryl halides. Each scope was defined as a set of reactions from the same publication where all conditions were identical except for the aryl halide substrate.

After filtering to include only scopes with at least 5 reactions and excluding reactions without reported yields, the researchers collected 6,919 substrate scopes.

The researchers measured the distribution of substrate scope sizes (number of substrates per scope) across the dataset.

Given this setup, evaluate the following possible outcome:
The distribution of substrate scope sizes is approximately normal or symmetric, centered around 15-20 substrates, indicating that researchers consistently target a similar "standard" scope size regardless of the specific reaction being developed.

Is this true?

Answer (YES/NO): NO